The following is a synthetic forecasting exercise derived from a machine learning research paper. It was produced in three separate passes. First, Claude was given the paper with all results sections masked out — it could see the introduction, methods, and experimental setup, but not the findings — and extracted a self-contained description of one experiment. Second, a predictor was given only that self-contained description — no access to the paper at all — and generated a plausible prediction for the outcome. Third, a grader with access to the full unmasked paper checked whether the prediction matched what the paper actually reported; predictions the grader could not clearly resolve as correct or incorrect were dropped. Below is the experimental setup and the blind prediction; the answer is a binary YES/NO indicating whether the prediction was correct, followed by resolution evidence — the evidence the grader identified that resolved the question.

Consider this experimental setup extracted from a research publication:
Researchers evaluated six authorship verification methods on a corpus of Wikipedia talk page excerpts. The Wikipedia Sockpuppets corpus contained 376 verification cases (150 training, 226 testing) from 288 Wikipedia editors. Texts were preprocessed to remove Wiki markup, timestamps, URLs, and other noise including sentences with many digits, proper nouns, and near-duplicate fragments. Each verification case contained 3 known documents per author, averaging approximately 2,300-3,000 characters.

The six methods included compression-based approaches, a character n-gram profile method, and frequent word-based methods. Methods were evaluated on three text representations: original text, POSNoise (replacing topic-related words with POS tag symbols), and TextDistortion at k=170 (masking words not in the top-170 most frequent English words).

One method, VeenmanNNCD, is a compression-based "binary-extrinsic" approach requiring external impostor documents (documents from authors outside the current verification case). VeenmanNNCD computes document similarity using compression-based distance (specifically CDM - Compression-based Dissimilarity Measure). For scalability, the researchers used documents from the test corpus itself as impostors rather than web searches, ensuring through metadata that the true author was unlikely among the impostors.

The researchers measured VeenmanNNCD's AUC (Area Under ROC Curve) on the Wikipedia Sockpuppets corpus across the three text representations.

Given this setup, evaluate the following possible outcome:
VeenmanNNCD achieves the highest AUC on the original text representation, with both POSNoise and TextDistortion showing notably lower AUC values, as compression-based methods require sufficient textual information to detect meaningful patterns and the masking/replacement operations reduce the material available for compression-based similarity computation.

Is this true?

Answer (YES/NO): NO